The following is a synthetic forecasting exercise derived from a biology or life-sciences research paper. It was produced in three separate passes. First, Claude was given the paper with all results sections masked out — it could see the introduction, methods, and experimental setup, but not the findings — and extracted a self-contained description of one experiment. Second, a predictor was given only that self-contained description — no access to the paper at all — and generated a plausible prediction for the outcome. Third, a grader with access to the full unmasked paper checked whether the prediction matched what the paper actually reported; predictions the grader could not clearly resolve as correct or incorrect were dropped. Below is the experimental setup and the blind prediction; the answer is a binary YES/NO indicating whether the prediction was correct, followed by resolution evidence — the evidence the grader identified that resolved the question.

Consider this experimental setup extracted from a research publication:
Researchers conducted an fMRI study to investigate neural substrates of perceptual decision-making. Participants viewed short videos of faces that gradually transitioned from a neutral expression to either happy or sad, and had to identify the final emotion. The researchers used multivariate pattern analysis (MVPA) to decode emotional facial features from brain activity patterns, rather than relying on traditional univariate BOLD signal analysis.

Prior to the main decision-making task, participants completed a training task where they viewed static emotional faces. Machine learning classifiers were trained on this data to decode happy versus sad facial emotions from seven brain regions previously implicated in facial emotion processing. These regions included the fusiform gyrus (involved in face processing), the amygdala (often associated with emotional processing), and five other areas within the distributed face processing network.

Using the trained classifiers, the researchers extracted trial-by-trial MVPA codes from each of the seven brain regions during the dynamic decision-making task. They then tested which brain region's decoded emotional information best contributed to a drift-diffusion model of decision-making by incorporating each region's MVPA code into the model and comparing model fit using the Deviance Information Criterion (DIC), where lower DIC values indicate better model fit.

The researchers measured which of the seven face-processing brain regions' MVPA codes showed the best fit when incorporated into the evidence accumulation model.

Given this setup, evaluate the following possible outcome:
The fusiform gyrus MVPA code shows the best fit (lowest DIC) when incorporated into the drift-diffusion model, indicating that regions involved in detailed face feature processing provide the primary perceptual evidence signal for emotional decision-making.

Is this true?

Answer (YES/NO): YES